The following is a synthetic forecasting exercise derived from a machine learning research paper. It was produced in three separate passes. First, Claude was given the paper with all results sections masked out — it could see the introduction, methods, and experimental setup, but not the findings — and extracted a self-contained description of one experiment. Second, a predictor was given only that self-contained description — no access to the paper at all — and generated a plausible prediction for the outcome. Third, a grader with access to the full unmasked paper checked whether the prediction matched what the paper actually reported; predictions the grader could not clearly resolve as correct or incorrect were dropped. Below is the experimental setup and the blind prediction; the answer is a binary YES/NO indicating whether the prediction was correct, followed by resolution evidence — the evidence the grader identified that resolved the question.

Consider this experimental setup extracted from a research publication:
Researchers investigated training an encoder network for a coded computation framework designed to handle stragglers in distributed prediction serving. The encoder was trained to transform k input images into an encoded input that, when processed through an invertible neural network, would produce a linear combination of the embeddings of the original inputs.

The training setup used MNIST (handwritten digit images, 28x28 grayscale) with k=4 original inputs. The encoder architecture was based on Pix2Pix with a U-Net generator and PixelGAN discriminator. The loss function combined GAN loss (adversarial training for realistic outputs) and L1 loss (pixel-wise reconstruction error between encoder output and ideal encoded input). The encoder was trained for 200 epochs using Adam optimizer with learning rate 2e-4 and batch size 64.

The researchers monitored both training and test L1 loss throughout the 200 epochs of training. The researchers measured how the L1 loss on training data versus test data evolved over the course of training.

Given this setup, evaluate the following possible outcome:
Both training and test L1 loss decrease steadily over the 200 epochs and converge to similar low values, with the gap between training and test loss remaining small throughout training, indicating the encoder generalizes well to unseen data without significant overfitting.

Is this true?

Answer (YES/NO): NO